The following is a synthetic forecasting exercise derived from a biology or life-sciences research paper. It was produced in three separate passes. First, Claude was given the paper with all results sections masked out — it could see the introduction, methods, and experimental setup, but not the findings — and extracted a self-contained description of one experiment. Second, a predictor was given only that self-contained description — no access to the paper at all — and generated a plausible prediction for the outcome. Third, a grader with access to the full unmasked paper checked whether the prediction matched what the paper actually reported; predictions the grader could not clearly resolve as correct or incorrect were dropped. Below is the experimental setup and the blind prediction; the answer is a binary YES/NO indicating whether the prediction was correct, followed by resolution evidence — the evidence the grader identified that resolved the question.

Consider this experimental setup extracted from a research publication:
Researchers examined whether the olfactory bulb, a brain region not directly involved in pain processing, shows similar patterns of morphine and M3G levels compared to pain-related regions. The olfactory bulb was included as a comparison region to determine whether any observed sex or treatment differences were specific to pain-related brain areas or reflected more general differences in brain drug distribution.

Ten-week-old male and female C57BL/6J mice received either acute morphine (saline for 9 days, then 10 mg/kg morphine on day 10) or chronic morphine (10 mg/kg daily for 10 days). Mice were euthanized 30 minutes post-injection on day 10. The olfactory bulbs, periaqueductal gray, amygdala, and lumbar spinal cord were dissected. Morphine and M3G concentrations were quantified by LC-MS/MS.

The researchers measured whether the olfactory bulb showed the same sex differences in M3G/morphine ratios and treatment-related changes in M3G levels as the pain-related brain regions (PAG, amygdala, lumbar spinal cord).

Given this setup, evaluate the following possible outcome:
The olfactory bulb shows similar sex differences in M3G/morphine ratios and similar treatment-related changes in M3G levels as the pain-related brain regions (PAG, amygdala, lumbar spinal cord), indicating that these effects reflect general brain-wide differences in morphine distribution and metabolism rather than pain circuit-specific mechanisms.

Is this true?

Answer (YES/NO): NO